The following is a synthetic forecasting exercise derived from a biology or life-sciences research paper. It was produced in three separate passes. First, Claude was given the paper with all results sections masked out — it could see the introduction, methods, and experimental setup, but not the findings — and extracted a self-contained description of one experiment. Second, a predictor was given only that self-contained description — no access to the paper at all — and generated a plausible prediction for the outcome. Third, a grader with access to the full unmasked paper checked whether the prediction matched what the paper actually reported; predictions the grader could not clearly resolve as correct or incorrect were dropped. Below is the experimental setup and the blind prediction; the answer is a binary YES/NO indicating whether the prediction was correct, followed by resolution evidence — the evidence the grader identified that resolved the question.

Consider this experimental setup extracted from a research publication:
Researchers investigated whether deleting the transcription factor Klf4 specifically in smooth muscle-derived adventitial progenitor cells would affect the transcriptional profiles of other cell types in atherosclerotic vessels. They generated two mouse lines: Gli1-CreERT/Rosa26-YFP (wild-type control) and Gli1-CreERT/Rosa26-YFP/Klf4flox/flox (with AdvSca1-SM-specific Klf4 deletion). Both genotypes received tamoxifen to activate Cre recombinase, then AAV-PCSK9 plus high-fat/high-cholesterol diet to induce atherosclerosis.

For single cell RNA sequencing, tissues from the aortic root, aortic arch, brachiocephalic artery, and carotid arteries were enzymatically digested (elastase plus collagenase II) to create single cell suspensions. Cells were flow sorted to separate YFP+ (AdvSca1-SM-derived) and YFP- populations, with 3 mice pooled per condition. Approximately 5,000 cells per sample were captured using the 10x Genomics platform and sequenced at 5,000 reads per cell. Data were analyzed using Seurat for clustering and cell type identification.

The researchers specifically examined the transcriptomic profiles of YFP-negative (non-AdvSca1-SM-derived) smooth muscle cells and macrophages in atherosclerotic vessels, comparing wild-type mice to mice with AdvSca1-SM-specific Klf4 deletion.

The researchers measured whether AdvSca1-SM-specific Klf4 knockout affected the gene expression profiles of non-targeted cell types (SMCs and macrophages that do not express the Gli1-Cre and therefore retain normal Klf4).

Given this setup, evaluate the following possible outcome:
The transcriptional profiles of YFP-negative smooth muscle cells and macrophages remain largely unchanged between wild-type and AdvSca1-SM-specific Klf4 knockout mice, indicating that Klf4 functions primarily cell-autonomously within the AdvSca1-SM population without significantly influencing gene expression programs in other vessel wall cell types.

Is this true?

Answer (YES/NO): NO